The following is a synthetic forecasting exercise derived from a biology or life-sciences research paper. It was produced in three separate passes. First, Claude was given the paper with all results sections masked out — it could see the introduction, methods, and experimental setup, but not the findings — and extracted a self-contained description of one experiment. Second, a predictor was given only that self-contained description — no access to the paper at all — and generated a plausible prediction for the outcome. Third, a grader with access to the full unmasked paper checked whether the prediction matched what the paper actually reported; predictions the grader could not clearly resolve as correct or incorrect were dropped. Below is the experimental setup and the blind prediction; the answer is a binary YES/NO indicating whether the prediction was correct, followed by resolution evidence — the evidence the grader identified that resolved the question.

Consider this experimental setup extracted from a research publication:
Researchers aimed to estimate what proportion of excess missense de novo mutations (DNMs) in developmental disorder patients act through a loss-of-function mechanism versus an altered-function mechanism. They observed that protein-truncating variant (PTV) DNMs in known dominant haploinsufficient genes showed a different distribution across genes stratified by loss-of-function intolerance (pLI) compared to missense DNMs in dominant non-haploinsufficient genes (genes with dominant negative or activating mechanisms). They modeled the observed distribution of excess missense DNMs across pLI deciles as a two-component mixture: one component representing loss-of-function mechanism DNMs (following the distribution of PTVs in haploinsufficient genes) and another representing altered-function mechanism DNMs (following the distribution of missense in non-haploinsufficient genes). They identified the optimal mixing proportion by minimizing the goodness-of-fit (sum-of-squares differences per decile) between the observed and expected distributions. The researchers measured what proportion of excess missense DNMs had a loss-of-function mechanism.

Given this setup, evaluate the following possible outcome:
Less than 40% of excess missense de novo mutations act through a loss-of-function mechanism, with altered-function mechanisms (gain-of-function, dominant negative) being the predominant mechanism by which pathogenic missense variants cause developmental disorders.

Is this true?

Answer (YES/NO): YES